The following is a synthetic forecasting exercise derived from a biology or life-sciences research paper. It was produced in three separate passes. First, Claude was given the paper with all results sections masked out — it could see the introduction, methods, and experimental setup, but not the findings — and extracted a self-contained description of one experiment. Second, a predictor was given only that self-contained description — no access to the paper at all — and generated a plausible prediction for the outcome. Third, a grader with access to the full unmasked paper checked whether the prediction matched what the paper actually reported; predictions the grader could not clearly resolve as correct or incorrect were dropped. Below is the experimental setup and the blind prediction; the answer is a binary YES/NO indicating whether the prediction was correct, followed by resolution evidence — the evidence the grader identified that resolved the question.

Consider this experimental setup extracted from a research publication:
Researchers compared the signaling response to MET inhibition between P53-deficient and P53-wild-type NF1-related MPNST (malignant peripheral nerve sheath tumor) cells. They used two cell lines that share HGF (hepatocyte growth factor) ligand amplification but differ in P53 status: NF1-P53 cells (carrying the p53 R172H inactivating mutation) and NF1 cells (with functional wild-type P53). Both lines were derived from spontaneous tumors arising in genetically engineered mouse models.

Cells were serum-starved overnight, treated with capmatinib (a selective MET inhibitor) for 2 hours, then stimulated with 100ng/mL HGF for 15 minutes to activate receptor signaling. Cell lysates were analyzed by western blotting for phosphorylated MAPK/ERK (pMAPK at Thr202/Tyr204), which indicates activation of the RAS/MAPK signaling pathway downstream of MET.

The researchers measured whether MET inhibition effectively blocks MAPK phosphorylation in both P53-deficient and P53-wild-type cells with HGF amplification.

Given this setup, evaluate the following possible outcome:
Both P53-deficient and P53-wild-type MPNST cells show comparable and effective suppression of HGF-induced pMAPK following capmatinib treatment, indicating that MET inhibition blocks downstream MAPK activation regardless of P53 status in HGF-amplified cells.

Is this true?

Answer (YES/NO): NO